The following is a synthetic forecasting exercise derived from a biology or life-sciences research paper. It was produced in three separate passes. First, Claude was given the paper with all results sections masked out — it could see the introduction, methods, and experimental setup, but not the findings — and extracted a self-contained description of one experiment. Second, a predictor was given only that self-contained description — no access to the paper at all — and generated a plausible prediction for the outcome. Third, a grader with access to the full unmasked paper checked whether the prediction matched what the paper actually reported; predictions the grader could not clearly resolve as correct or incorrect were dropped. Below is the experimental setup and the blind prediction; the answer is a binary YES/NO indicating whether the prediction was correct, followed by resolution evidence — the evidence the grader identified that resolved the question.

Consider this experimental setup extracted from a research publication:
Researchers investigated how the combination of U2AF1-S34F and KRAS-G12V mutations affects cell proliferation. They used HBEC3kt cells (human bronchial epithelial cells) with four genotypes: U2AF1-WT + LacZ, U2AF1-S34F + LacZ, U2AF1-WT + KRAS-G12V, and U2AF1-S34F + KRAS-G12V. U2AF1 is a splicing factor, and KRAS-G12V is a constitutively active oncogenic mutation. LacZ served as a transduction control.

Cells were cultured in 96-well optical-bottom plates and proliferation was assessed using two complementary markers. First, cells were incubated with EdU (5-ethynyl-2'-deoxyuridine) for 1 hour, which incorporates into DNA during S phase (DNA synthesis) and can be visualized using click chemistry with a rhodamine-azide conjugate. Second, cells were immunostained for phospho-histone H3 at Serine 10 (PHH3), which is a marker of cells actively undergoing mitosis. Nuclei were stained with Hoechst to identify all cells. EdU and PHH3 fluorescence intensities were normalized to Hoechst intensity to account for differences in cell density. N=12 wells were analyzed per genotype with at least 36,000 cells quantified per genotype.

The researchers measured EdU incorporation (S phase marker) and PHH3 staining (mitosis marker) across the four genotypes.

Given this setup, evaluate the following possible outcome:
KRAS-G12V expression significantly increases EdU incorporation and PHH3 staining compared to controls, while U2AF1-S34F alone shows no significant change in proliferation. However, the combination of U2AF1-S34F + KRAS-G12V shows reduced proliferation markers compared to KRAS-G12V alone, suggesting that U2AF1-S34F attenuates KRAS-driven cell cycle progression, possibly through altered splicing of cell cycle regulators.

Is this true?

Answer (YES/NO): NO